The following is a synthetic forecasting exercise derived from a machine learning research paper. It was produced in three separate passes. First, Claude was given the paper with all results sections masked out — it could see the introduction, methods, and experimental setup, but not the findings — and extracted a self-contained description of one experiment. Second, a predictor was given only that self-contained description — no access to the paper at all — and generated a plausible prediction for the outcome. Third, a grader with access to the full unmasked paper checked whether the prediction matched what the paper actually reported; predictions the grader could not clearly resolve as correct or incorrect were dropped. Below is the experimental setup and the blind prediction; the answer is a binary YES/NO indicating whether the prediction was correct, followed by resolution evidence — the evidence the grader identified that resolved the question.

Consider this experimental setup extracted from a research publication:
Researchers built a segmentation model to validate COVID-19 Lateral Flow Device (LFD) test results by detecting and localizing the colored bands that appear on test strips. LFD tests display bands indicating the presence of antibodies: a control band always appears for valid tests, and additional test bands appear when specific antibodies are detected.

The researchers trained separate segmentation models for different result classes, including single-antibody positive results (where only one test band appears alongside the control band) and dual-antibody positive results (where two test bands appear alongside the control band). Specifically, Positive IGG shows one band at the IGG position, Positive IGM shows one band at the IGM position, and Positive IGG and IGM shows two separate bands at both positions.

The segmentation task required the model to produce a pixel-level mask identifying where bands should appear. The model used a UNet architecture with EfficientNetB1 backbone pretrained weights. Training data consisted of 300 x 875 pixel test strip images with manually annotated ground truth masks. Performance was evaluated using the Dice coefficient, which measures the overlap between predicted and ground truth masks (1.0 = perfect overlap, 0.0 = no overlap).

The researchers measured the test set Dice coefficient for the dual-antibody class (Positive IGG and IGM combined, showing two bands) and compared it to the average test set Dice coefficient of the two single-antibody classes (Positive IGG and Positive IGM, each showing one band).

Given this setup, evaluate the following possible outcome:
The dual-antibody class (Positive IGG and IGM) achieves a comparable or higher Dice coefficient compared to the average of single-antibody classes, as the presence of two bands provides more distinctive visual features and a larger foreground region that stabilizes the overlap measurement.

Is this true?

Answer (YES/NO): YES